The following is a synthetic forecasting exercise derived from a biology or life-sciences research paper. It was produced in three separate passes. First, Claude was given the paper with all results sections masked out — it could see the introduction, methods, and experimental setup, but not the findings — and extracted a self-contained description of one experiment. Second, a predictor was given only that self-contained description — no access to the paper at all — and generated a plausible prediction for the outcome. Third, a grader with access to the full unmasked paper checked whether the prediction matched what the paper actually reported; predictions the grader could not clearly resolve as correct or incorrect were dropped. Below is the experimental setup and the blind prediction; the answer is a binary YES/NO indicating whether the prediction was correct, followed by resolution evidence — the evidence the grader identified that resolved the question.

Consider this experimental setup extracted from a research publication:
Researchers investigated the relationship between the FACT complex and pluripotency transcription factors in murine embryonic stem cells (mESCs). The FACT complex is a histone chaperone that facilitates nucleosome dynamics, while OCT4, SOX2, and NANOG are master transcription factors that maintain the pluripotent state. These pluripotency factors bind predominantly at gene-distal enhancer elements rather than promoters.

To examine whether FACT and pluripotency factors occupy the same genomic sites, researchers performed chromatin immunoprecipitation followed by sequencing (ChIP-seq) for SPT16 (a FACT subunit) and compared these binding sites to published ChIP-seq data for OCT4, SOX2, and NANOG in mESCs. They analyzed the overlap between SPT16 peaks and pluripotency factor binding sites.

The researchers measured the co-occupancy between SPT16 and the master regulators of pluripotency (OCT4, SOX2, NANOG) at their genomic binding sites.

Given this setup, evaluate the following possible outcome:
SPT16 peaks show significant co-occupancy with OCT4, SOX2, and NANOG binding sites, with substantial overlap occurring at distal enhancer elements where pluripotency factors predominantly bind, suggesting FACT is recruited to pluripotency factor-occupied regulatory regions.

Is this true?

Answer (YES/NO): YES